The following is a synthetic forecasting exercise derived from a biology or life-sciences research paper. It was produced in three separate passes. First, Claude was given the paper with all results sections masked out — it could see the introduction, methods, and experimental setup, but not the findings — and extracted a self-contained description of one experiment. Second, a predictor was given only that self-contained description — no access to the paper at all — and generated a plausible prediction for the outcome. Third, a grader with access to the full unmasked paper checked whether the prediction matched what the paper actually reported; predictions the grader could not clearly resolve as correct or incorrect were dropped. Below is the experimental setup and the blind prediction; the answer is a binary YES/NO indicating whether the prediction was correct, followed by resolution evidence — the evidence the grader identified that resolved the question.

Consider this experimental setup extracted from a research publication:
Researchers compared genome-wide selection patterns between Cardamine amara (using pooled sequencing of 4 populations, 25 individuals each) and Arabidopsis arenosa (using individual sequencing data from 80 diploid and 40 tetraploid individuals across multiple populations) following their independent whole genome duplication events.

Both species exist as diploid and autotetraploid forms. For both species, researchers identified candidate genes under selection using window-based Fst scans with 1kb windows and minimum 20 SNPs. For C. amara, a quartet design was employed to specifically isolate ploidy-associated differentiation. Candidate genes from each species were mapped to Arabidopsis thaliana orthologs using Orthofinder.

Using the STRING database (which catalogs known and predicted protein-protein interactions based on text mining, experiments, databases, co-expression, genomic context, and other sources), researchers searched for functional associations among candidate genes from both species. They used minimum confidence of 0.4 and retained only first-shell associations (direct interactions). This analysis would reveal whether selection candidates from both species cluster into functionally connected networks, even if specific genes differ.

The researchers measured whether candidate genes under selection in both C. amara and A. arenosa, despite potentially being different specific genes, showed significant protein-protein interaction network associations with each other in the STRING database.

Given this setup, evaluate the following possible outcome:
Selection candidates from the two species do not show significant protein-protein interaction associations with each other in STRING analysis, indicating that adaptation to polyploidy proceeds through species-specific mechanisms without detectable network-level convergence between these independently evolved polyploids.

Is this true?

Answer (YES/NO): NO